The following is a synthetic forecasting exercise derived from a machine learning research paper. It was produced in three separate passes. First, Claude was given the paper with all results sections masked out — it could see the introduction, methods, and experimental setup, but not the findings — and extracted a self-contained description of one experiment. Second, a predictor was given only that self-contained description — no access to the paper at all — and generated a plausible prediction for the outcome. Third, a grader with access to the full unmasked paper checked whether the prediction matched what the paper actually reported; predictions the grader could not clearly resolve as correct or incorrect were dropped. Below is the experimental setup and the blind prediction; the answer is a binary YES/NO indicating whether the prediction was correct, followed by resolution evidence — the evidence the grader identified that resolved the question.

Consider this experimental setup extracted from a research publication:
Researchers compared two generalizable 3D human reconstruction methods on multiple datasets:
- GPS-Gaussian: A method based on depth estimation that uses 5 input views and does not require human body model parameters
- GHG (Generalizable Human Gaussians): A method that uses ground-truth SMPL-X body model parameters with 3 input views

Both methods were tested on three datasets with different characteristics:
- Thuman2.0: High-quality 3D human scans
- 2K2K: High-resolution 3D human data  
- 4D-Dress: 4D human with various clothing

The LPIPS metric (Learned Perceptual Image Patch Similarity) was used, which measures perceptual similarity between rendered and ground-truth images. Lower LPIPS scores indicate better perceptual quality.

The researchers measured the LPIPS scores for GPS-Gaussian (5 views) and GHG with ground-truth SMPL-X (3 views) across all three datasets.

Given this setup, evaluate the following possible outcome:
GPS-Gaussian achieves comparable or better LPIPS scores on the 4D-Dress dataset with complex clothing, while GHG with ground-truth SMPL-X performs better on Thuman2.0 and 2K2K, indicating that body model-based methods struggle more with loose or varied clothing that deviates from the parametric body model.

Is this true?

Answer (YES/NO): NO